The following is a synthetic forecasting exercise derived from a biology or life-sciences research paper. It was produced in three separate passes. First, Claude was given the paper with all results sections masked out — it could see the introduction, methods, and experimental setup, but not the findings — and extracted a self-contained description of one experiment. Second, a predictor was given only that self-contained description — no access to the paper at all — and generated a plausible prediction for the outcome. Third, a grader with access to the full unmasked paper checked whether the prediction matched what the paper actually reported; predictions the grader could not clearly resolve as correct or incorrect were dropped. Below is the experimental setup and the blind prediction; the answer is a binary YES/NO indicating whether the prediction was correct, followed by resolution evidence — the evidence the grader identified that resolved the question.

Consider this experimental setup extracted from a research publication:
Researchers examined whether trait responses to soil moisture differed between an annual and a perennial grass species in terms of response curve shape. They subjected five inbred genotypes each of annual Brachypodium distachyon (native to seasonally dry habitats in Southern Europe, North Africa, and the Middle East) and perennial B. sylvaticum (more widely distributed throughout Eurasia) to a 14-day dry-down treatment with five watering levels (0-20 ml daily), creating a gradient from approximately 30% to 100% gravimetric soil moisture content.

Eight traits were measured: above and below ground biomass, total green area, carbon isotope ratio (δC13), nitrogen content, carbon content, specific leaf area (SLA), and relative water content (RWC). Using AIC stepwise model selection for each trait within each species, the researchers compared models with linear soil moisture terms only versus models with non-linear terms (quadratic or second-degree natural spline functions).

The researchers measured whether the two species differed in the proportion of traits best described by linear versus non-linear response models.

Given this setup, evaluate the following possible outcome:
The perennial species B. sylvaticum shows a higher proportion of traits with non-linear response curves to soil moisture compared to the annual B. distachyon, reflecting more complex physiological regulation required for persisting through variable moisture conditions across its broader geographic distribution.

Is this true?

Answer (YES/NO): NO